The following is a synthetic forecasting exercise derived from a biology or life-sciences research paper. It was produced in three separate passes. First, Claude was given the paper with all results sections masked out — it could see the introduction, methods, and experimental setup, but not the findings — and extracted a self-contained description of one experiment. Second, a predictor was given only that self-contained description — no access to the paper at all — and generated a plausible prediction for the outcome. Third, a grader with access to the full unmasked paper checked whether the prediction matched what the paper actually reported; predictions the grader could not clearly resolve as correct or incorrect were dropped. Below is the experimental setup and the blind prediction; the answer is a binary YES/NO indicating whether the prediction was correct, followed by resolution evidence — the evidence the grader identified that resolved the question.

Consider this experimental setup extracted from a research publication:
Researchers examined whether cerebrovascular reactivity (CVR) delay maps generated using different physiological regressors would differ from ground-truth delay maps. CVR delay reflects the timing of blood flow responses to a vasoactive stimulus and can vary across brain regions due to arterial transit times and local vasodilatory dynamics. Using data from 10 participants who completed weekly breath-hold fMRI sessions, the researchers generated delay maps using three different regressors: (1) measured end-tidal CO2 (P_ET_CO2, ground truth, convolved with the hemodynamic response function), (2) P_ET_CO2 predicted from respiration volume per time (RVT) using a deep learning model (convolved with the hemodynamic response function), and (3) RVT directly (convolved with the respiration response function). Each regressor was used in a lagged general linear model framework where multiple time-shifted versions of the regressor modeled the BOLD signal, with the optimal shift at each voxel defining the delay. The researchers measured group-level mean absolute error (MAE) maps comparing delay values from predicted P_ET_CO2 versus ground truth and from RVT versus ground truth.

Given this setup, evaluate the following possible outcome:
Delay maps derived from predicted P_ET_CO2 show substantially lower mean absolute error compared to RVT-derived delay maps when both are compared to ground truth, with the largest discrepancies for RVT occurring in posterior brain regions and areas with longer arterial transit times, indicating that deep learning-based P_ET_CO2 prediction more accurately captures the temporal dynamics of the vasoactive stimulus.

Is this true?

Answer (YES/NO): NO